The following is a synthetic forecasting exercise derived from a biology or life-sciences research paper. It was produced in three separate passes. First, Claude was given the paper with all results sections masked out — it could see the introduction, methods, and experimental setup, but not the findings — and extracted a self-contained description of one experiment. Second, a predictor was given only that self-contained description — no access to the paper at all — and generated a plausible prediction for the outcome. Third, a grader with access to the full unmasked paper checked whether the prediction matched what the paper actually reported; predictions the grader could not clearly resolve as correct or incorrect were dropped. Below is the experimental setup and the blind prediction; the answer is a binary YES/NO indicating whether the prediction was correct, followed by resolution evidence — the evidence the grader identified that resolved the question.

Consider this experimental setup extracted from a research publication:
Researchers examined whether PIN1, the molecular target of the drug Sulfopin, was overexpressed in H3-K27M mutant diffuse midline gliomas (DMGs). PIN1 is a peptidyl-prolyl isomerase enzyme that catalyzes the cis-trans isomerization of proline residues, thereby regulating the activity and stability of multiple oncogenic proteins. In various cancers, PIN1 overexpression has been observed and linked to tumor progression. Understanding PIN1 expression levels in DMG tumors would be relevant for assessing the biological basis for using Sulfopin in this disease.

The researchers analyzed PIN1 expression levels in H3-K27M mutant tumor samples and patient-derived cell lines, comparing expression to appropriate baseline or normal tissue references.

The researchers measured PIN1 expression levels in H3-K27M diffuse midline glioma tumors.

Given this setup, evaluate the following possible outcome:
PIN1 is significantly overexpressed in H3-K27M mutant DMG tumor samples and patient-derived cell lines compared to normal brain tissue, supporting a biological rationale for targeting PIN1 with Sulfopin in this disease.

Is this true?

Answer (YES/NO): NO